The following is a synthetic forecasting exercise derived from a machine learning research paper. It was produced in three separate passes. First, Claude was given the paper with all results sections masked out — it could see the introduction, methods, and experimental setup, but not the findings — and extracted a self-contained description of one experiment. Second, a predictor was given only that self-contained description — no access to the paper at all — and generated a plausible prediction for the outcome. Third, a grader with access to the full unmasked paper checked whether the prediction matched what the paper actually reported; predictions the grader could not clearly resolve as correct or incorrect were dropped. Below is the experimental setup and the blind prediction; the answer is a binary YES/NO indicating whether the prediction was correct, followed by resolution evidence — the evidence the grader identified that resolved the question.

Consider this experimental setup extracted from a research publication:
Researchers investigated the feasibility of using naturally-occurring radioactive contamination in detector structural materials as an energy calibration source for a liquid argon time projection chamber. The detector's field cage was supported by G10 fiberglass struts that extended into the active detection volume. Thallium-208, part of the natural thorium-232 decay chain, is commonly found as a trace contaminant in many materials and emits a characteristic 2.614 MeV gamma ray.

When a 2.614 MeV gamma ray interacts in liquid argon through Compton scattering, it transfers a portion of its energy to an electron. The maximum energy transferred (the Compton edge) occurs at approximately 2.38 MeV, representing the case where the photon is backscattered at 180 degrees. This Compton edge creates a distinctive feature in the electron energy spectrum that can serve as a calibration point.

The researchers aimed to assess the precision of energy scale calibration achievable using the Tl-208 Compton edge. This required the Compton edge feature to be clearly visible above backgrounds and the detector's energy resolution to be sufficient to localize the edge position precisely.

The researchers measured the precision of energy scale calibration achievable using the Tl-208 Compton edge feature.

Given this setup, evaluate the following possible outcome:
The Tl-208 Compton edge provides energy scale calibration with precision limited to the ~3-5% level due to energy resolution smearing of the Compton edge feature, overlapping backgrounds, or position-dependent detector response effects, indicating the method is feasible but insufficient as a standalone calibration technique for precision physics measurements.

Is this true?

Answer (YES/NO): NO